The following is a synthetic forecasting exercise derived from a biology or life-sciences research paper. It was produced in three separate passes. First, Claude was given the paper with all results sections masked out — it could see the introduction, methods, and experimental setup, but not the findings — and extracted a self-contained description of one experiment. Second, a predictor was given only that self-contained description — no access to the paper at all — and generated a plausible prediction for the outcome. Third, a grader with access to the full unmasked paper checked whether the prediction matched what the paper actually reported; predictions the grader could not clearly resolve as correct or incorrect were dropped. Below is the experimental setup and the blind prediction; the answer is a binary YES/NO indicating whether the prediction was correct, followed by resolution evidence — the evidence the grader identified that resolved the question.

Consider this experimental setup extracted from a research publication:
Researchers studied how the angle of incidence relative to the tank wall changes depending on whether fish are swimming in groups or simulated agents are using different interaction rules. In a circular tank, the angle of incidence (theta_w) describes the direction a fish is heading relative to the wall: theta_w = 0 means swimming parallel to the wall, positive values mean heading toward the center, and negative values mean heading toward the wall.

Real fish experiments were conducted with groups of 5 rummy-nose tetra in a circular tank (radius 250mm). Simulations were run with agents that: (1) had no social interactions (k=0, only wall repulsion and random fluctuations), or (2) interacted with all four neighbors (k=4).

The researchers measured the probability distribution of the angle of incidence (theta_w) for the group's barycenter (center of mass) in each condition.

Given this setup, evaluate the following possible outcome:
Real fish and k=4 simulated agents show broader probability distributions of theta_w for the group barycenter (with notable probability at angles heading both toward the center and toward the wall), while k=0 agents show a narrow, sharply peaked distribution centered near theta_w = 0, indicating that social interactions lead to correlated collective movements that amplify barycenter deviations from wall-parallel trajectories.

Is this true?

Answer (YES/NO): NO